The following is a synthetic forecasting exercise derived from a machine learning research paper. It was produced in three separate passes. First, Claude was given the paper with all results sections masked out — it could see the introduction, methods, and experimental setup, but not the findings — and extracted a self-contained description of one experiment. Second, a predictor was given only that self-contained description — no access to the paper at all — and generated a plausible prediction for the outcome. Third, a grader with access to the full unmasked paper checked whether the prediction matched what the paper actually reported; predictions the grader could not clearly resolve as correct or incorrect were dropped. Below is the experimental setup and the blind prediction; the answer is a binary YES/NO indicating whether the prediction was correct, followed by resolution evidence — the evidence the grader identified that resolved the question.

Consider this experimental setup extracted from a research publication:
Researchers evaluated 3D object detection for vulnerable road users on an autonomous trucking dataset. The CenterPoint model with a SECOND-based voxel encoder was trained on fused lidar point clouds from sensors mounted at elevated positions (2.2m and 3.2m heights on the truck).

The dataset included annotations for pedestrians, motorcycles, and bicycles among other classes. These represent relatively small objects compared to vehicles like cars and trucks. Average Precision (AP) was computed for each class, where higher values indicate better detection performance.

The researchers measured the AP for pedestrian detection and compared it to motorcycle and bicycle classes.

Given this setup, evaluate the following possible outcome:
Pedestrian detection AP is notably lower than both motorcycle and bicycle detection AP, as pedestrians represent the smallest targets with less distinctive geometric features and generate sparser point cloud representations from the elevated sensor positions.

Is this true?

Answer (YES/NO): NO